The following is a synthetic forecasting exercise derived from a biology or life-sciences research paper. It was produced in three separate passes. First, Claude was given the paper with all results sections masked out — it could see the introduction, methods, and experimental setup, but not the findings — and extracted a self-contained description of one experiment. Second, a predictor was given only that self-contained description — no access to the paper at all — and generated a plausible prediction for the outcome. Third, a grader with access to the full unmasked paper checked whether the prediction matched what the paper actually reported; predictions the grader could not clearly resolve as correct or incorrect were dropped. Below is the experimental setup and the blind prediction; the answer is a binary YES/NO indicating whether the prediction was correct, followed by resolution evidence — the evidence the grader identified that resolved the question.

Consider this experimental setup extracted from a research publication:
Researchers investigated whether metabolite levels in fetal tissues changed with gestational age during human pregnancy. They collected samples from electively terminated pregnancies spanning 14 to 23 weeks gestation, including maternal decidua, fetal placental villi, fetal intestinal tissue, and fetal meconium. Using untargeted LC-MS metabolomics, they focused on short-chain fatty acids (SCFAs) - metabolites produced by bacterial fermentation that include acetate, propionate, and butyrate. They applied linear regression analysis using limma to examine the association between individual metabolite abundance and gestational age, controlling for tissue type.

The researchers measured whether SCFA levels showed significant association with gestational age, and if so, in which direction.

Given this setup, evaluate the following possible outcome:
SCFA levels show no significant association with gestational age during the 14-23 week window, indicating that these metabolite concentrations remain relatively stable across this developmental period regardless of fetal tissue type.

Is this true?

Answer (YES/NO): NO